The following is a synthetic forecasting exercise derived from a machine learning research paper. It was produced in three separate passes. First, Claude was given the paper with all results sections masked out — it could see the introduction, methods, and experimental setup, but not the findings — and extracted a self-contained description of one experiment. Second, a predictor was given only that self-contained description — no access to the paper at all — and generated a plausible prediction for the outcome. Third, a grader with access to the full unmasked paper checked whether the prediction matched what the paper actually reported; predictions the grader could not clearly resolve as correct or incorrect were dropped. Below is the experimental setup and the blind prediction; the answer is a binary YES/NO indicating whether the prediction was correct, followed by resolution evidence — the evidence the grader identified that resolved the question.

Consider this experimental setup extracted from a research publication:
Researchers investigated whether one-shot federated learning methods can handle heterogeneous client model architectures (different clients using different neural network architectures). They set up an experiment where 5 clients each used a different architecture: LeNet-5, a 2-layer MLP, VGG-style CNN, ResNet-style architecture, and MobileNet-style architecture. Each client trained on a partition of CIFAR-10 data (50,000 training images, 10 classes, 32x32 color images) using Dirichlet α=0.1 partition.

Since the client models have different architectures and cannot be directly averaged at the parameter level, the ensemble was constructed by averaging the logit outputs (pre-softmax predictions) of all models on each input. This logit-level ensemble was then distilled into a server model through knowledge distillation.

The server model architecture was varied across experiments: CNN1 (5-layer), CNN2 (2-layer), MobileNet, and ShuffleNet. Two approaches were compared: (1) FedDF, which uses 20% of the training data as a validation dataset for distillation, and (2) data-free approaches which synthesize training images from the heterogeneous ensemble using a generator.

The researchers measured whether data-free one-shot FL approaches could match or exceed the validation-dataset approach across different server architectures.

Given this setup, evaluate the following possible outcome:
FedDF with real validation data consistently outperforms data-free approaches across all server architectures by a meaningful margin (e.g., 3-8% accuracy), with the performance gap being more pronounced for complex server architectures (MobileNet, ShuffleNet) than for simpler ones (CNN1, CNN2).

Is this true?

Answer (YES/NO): NO